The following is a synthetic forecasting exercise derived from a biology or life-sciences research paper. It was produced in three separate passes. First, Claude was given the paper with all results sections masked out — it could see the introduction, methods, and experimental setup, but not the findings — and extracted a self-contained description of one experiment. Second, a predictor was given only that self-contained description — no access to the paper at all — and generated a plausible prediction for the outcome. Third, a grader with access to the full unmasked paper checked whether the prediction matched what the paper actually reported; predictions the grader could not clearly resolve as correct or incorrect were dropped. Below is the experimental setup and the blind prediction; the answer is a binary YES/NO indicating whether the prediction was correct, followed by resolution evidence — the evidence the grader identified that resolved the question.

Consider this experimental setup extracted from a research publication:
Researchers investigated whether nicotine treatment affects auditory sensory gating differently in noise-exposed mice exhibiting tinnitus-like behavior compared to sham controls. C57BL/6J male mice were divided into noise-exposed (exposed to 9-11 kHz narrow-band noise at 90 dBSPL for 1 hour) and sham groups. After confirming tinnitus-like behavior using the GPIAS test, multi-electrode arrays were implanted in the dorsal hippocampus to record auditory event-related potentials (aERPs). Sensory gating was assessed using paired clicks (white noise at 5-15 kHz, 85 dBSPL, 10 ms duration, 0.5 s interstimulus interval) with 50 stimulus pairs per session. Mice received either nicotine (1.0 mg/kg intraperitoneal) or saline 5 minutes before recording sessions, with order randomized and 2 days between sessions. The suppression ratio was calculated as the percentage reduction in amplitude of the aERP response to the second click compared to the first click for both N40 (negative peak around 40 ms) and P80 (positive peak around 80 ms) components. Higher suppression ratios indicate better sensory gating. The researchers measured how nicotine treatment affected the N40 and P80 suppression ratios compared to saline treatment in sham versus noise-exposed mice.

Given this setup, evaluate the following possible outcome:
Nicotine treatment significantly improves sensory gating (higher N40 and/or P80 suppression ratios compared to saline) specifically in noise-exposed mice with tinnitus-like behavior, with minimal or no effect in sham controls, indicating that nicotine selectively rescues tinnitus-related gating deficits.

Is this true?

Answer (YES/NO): NO